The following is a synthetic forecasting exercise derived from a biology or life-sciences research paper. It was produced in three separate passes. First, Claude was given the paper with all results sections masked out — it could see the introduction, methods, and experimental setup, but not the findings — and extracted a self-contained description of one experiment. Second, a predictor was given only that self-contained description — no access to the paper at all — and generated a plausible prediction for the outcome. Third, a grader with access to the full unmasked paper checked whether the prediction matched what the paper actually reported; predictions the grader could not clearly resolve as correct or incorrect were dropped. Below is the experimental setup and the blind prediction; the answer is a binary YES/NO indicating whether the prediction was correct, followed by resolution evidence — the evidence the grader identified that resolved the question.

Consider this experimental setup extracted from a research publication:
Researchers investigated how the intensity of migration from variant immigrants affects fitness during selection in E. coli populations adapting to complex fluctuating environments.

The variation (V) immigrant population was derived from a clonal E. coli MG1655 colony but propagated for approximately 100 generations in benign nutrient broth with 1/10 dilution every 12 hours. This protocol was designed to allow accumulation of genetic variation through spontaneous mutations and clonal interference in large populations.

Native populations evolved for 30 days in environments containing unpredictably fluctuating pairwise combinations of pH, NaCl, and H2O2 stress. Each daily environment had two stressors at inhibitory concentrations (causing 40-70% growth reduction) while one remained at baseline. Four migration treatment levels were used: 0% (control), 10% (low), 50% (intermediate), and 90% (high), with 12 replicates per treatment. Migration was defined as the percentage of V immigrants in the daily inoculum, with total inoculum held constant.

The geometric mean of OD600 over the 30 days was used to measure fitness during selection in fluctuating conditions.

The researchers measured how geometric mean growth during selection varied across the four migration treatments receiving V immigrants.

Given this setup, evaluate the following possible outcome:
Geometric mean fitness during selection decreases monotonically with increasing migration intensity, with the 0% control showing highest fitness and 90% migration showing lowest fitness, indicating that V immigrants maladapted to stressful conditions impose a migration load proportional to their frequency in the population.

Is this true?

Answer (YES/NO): NO